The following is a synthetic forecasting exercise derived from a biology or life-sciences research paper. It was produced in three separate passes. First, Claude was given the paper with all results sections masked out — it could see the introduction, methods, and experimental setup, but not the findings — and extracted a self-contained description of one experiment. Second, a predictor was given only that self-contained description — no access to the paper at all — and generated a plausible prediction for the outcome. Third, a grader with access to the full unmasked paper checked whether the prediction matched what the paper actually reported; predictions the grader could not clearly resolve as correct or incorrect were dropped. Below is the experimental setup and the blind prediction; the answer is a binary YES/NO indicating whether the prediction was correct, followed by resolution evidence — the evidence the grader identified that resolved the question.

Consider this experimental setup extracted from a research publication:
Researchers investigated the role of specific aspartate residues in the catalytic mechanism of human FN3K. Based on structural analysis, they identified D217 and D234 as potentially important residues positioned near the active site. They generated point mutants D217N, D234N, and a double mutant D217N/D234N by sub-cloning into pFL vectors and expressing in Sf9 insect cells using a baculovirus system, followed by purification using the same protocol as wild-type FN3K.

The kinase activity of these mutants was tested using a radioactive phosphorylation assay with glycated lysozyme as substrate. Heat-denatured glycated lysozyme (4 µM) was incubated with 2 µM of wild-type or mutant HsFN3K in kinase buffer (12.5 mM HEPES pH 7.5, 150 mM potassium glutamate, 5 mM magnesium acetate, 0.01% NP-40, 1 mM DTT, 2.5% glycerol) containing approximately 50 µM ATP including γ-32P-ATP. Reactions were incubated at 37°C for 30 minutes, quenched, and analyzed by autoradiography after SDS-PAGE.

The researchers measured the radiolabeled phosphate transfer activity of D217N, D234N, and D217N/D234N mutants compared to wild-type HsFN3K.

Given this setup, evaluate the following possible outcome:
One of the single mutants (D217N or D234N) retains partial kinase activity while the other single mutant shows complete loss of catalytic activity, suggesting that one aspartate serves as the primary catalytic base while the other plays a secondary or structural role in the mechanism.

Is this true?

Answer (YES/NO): NO